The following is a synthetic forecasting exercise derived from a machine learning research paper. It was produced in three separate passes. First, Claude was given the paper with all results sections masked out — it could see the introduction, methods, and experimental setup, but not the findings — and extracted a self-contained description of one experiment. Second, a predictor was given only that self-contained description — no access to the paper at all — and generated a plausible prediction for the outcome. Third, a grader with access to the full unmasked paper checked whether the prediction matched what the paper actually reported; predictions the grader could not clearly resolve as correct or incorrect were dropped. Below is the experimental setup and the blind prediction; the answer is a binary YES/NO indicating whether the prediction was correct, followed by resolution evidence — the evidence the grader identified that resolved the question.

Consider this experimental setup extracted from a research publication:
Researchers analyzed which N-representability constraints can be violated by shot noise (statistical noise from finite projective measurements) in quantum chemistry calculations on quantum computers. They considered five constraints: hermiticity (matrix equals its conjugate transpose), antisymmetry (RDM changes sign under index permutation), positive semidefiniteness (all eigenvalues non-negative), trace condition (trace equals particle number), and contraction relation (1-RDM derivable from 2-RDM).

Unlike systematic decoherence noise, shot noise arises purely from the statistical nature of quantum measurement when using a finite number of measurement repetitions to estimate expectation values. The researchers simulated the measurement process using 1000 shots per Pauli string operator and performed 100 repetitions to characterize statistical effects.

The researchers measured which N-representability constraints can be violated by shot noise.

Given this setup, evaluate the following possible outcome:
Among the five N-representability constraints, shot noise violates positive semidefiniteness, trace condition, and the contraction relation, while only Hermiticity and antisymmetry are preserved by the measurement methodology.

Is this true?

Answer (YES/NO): NO